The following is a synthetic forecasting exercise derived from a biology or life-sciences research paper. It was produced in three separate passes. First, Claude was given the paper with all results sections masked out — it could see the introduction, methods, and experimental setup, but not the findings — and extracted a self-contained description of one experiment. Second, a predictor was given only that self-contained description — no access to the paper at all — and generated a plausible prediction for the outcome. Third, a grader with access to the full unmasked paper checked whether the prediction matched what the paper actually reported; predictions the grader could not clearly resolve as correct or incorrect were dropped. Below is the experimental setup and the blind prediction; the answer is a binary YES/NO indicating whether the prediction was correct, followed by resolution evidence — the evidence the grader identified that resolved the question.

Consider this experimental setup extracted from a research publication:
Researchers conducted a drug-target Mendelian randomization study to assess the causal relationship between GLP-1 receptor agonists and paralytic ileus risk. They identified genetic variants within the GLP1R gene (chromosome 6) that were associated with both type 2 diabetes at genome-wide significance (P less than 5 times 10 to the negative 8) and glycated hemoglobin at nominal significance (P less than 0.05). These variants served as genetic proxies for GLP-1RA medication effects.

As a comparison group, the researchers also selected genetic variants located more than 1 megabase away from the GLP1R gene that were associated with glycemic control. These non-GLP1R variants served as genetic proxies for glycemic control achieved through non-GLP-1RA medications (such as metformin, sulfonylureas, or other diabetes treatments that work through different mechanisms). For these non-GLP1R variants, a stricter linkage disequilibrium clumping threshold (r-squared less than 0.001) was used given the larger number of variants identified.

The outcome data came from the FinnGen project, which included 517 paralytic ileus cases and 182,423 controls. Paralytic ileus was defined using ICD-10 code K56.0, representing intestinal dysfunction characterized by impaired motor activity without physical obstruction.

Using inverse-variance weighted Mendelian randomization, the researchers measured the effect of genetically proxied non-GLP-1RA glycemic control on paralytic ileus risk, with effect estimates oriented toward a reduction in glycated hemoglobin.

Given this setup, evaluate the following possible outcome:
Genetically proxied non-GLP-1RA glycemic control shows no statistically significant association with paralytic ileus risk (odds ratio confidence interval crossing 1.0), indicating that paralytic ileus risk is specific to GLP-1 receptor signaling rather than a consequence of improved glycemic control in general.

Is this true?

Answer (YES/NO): YES